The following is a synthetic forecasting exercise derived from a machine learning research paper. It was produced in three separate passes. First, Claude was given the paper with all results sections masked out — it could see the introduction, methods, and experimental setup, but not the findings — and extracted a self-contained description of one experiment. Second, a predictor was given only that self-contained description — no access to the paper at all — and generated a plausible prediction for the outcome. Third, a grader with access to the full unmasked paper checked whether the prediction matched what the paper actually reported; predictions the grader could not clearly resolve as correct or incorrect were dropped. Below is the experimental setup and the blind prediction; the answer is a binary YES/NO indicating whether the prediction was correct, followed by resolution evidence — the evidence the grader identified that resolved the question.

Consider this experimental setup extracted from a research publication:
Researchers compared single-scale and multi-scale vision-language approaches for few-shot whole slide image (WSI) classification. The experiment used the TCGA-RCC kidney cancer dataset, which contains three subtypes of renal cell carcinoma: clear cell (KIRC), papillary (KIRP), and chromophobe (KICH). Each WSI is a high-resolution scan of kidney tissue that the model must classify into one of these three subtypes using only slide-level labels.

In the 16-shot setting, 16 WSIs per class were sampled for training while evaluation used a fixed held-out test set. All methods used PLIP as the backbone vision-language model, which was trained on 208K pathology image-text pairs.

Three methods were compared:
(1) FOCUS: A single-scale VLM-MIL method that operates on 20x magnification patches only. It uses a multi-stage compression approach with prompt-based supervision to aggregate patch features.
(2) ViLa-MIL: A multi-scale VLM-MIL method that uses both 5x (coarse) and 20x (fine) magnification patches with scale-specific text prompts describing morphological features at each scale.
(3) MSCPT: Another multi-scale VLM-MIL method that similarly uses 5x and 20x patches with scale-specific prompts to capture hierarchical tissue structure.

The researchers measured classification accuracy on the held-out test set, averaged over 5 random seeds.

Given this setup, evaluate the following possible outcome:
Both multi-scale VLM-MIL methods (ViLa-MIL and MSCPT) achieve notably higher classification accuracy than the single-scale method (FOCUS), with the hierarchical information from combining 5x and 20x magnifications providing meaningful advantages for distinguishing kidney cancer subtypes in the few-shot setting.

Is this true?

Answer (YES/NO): NO